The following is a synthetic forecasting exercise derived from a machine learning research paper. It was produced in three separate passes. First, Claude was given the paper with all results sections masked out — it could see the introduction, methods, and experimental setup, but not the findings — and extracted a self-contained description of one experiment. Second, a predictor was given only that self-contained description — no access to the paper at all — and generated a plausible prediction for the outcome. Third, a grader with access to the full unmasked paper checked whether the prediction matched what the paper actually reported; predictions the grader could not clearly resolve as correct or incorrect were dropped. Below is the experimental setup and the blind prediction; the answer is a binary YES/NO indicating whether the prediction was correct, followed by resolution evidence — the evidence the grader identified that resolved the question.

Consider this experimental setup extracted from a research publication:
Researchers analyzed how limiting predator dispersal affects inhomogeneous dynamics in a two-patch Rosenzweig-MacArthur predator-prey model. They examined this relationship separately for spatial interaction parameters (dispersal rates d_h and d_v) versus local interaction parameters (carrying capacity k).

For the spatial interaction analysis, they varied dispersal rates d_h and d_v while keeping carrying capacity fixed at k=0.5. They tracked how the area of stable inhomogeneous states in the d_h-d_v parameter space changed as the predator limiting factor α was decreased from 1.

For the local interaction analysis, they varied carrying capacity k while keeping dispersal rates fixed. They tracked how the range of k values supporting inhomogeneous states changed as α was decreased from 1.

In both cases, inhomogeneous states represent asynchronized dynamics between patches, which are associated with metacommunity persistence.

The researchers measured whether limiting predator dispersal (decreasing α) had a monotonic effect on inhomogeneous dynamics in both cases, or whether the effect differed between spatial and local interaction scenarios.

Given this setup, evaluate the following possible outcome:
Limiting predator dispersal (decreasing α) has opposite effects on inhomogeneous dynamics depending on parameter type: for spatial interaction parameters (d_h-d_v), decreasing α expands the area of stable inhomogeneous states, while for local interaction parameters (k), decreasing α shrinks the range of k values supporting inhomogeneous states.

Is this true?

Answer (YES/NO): NO